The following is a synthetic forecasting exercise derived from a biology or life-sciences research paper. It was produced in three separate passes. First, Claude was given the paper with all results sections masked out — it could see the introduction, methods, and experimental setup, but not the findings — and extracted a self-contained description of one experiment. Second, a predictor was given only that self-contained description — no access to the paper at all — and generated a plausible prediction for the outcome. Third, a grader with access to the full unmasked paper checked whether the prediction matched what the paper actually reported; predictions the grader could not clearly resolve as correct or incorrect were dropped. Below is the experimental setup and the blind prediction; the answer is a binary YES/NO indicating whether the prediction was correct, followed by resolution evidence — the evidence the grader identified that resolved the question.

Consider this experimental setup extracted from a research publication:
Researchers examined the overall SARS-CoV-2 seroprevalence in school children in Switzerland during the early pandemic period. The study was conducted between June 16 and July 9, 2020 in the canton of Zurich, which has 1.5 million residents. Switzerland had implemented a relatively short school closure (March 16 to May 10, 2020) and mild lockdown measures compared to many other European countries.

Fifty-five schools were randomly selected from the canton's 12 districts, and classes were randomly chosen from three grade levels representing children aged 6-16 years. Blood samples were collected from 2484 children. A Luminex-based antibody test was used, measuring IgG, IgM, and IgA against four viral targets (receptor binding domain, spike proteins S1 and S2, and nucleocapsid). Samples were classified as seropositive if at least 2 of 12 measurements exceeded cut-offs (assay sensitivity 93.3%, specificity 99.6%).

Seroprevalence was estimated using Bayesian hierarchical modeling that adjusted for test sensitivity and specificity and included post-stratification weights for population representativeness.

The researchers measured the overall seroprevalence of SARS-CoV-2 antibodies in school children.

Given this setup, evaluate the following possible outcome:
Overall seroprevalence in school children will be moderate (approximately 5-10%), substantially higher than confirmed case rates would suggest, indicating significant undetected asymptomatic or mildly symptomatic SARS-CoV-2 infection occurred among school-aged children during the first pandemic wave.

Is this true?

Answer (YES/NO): NO